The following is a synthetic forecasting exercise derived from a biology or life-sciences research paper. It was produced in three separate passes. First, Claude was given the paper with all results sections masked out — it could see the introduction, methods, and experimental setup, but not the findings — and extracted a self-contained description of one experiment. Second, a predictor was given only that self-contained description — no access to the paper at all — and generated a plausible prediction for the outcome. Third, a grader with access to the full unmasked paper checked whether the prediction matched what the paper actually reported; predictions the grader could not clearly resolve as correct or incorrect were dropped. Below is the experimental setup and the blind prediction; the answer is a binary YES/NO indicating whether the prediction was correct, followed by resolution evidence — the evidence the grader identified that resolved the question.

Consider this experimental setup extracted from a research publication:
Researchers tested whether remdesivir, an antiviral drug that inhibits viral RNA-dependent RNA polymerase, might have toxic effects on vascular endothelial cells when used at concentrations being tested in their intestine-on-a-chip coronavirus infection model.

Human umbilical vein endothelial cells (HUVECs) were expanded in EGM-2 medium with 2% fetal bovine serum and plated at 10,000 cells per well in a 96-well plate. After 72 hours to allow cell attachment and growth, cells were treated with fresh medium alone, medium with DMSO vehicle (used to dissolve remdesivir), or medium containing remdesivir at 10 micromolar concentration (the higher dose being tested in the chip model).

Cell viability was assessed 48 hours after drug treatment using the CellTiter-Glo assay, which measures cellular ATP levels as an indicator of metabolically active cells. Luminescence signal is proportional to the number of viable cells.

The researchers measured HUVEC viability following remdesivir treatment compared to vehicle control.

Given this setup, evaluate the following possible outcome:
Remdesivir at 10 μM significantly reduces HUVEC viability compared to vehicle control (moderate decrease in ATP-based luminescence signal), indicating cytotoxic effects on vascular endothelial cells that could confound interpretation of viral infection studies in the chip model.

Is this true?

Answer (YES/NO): YES